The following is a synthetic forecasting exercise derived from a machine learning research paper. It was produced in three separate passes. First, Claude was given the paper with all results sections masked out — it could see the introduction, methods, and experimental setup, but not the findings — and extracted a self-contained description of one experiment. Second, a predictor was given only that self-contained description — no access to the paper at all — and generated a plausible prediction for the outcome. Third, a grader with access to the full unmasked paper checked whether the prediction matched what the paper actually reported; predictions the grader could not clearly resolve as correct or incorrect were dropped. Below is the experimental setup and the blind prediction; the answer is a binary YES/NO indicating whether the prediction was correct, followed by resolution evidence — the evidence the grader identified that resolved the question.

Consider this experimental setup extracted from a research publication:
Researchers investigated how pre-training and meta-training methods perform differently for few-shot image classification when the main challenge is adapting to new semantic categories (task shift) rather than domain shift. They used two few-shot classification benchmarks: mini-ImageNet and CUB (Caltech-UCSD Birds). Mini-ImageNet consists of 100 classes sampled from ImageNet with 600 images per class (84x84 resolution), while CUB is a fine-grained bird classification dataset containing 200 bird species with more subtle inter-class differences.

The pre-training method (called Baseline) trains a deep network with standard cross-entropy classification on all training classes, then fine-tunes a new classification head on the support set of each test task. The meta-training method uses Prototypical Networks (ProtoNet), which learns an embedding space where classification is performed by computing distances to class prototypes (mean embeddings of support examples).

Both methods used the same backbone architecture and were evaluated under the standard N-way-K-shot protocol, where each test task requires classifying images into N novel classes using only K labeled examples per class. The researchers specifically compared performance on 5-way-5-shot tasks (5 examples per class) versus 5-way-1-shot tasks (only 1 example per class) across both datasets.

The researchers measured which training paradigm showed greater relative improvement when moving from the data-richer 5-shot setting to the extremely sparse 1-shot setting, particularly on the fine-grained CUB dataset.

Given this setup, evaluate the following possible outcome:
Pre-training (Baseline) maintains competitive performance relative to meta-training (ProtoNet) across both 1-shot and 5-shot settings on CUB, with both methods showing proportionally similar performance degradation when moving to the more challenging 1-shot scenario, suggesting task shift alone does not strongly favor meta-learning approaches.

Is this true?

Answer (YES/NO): NO